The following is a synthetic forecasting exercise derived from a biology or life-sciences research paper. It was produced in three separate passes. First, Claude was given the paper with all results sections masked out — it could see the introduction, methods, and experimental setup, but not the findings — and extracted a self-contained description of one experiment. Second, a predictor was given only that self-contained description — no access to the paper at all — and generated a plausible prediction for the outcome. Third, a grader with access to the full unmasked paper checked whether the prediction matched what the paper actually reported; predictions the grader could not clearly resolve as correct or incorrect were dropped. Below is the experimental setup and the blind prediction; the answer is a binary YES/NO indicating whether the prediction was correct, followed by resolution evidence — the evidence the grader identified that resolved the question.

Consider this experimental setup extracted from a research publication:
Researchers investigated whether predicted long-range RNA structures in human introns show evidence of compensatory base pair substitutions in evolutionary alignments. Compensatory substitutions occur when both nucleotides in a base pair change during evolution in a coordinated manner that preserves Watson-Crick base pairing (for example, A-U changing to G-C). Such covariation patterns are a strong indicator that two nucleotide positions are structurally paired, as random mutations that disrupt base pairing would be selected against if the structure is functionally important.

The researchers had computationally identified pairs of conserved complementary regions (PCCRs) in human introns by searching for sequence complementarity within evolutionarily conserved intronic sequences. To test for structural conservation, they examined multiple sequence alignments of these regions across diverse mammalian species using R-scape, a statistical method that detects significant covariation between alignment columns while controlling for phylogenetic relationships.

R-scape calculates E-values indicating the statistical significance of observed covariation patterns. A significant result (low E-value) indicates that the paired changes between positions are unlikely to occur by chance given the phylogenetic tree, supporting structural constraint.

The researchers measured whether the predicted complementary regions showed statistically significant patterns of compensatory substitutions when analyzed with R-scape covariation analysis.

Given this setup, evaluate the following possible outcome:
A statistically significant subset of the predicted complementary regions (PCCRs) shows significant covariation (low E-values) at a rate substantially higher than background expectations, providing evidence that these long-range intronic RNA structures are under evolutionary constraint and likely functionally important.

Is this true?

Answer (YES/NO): NO